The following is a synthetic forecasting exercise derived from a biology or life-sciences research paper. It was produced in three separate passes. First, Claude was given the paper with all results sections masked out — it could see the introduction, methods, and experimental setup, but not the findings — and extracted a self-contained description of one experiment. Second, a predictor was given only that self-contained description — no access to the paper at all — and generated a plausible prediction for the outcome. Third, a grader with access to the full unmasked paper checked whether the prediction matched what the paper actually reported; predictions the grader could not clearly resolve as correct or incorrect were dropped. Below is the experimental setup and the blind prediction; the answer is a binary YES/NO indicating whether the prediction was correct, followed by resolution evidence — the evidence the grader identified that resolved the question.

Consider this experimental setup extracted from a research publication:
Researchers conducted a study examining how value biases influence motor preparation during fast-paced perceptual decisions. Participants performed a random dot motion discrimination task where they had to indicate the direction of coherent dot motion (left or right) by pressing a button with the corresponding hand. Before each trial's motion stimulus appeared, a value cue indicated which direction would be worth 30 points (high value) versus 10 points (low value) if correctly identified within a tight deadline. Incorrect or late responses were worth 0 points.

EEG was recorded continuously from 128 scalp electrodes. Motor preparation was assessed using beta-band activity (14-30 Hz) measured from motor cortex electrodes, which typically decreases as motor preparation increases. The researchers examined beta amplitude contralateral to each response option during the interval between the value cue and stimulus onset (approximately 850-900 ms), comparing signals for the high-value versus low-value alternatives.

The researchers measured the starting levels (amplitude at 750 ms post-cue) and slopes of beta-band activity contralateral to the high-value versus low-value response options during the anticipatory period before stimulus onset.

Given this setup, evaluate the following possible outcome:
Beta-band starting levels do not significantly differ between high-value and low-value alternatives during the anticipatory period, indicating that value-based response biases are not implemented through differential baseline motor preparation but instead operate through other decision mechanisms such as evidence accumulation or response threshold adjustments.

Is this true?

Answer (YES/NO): NO